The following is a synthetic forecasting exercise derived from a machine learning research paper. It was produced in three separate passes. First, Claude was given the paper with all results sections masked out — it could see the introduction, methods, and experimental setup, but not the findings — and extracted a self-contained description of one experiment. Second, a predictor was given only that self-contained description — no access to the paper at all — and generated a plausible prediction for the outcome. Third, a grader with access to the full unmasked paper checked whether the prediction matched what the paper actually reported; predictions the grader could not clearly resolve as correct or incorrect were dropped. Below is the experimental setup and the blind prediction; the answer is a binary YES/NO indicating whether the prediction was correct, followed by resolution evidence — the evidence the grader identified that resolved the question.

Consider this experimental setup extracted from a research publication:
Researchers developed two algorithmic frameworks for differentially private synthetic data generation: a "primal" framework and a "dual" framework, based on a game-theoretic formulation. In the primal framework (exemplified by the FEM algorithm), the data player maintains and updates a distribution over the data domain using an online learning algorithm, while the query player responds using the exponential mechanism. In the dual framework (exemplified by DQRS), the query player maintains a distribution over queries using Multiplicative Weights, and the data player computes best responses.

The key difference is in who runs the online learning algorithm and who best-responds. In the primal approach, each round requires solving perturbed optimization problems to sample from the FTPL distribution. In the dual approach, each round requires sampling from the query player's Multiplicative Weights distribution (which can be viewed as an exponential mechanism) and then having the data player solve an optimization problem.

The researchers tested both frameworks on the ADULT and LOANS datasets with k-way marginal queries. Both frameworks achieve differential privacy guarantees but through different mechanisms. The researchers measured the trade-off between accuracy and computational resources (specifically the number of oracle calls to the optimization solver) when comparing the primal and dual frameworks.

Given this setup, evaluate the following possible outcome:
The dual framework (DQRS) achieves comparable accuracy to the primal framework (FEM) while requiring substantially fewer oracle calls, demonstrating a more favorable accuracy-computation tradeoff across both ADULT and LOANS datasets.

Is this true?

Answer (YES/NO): NO